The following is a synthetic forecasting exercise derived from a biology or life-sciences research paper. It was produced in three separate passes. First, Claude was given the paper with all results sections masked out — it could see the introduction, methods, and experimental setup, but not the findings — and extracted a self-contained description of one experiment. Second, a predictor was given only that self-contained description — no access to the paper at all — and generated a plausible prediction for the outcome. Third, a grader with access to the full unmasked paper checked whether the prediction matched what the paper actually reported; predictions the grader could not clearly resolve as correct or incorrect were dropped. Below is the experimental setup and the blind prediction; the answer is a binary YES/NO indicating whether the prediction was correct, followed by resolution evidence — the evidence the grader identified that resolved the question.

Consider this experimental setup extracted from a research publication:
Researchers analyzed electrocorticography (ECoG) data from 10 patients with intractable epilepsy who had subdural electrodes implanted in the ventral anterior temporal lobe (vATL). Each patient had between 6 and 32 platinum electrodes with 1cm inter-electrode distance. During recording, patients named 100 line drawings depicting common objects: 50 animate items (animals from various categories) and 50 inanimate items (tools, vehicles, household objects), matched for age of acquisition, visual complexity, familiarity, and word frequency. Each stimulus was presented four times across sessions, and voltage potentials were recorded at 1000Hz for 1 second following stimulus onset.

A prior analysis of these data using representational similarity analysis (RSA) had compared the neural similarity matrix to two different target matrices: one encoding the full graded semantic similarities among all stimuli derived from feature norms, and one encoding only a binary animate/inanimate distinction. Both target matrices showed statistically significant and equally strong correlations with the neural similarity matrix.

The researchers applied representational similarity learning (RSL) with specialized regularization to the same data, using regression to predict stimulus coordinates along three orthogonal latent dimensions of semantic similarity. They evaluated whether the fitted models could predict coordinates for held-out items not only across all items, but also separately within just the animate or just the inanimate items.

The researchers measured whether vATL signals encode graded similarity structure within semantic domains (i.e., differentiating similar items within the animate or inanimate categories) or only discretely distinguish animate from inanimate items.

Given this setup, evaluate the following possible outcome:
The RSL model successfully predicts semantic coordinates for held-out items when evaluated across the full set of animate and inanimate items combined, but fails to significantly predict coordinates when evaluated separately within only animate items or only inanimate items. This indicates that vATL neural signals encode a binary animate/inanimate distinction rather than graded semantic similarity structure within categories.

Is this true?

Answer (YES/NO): NO